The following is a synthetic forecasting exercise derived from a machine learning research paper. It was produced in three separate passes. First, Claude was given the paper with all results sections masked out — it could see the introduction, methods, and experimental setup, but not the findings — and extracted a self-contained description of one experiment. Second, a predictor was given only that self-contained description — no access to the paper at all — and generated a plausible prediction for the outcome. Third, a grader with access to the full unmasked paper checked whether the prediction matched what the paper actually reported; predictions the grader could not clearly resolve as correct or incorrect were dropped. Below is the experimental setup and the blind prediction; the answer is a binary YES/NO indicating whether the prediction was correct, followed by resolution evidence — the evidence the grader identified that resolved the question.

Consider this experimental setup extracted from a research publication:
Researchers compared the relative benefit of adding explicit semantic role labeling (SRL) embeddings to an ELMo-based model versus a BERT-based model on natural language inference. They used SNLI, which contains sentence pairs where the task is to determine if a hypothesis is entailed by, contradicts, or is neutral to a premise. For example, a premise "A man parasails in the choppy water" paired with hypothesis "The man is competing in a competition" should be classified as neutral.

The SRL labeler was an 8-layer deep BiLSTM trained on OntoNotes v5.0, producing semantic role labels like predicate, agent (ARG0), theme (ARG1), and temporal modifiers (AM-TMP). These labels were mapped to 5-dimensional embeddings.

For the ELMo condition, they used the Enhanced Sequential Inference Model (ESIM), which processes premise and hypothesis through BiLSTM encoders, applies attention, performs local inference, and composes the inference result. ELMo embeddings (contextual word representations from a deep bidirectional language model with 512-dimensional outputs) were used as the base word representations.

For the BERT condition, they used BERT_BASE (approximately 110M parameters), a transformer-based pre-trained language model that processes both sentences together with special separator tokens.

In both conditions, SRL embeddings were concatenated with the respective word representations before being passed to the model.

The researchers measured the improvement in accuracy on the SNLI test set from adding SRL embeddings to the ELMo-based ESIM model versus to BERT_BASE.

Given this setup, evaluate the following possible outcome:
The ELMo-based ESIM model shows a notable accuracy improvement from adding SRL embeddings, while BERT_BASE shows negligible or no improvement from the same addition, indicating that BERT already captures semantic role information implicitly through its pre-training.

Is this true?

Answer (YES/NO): NO